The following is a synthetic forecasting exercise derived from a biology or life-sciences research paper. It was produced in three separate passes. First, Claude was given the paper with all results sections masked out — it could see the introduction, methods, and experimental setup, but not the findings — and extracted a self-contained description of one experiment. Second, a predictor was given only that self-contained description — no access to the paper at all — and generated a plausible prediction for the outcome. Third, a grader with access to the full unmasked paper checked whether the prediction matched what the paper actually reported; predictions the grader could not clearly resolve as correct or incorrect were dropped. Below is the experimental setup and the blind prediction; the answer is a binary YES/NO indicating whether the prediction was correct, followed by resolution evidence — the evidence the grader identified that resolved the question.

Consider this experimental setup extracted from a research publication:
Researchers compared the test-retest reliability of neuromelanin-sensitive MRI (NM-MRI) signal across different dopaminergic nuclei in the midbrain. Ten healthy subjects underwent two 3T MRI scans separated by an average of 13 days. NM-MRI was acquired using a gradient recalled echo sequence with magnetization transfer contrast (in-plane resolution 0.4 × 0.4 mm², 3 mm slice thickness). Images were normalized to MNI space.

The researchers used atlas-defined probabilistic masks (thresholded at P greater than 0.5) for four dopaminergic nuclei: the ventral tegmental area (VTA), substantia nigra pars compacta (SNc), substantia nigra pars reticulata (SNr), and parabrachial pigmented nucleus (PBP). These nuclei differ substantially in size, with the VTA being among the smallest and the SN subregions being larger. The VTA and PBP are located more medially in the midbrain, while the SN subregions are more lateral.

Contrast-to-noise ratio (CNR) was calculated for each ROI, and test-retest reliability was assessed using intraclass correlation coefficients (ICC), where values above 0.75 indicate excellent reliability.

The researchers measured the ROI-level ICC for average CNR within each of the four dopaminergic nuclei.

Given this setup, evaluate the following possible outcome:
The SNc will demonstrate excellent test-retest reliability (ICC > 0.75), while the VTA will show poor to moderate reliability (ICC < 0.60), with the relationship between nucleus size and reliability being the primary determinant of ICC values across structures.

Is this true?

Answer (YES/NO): NO